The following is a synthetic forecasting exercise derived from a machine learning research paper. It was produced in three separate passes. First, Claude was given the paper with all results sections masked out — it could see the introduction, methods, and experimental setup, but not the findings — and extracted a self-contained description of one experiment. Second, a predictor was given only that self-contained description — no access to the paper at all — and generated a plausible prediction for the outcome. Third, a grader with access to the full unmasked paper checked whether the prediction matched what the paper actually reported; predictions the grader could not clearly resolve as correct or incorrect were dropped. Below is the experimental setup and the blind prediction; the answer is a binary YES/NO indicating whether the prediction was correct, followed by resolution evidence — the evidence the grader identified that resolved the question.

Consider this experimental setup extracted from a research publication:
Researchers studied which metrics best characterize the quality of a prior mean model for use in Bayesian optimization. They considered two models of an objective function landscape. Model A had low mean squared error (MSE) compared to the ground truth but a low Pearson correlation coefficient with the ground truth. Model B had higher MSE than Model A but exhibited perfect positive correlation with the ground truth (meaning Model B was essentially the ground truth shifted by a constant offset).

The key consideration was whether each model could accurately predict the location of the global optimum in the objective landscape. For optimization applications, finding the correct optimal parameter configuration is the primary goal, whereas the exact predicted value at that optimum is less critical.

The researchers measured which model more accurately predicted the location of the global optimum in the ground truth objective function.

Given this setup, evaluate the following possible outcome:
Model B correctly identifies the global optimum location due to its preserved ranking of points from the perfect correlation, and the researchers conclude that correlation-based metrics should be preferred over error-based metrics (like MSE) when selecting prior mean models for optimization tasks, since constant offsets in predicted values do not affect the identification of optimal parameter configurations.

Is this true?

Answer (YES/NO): NO